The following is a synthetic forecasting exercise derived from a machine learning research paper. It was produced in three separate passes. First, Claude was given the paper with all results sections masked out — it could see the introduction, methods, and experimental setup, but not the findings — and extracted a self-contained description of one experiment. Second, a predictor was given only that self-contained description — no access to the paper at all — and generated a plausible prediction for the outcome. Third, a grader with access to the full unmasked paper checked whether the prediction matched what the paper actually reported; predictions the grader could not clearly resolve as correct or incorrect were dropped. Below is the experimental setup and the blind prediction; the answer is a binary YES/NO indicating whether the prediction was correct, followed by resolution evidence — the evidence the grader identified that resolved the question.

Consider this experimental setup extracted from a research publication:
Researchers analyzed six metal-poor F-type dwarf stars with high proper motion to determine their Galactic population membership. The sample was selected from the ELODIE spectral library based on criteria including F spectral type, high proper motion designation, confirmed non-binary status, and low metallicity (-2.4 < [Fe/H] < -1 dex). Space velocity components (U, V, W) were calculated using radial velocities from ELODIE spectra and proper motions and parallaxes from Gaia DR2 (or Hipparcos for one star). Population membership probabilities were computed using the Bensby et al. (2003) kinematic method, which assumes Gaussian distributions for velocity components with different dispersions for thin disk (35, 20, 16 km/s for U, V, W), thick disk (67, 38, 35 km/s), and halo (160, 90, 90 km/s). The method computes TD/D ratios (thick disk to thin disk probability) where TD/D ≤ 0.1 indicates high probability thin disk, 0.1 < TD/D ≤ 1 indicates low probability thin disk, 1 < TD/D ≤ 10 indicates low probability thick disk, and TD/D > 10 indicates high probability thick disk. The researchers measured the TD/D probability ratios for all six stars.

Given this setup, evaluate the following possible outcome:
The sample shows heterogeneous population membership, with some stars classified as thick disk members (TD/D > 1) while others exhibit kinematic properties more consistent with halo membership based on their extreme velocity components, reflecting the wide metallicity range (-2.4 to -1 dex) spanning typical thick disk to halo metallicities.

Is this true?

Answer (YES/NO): NO